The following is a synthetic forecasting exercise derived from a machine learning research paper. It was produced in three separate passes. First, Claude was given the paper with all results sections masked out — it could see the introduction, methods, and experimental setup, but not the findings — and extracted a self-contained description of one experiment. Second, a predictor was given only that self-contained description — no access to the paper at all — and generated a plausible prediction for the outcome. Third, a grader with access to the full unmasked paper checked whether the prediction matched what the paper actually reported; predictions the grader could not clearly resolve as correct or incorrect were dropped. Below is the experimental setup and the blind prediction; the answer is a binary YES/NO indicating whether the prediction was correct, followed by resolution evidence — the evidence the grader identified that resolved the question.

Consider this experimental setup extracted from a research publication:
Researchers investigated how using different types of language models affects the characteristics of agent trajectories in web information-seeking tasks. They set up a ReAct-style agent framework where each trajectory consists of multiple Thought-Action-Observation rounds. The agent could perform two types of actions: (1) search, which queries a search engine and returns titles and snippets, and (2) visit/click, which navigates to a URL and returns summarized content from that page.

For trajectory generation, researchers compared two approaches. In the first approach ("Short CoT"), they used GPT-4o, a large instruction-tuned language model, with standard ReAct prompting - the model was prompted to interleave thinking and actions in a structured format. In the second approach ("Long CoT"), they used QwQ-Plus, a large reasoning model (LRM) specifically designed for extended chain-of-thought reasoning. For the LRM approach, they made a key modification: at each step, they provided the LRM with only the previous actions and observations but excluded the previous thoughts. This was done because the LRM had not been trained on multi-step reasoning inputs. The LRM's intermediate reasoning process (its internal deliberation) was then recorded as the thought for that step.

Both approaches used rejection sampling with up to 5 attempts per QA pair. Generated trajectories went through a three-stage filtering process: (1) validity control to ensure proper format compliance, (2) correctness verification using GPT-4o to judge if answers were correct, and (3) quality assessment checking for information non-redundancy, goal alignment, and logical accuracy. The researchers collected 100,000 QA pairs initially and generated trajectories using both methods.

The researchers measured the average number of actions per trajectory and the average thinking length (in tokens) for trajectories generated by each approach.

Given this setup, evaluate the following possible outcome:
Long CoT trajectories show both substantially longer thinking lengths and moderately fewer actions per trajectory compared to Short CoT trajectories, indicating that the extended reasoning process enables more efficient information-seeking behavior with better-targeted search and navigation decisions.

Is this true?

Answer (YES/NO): YES